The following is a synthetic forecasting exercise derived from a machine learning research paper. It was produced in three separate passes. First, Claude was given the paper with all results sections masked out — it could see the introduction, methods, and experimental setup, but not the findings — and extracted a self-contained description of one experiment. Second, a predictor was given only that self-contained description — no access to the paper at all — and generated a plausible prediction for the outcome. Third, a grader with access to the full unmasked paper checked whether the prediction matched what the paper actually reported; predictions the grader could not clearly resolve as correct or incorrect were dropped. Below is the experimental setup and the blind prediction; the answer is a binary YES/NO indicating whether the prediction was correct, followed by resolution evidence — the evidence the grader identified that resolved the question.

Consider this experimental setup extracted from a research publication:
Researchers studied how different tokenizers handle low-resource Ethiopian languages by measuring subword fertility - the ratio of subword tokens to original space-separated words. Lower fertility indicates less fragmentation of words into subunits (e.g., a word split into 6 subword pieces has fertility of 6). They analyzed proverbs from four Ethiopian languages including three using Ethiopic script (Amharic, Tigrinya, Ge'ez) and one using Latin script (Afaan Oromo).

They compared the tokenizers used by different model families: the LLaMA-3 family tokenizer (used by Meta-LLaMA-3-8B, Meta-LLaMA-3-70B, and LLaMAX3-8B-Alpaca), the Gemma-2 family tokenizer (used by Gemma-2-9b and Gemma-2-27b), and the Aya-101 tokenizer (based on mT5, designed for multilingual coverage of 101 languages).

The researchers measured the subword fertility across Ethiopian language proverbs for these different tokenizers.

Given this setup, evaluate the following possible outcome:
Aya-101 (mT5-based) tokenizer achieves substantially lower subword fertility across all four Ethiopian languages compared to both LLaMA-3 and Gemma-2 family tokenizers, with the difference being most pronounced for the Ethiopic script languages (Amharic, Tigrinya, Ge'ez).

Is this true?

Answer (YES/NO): NO